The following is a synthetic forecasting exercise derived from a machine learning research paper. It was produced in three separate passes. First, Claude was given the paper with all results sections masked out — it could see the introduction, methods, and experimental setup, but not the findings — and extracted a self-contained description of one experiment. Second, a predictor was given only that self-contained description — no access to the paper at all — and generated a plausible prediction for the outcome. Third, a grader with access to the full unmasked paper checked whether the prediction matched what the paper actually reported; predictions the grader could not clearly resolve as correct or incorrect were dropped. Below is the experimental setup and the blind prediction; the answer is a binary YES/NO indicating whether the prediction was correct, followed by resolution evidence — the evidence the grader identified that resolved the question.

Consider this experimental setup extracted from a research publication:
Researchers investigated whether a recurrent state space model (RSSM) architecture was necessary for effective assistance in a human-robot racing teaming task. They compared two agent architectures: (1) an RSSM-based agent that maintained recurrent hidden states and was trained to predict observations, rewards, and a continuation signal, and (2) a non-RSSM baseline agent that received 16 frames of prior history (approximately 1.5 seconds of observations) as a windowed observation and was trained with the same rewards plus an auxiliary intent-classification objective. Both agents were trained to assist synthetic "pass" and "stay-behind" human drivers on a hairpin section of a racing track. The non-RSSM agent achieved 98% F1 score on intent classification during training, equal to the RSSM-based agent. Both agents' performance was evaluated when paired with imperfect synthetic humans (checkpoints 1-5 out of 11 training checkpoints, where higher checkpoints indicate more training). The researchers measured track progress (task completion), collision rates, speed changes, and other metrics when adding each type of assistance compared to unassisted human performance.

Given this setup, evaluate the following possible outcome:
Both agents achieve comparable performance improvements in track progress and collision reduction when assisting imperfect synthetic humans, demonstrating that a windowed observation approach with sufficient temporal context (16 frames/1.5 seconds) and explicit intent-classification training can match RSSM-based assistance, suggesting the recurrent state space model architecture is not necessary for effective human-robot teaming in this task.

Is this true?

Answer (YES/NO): NO